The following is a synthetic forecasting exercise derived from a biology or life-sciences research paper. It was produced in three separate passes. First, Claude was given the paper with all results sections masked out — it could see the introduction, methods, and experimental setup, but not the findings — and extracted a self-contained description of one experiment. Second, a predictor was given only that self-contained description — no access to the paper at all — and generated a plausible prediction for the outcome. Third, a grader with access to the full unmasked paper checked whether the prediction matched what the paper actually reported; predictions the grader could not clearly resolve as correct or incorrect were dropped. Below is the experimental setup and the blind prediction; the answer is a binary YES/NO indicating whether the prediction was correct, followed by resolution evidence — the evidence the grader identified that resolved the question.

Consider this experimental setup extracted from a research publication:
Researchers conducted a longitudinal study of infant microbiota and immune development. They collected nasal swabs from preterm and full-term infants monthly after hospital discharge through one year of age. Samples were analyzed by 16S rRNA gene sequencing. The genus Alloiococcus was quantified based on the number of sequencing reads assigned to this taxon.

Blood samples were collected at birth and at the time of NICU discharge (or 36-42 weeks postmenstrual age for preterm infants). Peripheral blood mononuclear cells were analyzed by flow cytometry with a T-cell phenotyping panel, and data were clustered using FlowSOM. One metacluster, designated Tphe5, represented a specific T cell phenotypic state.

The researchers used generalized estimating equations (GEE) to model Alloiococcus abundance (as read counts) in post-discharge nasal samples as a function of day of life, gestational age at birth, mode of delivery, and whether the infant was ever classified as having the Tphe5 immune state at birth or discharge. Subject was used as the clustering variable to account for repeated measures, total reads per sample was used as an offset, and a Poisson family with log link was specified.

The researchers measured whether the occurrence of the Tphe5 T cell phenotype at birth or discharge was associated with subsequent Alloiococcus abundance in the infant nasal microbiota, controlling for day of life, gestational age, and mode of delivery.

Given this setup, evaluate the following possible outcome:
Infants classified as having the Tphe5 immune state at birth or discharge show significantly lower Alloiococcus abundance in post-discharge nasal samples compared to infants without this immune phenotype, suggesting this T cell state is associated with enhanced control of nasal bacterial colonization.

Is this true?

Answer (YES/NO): YES